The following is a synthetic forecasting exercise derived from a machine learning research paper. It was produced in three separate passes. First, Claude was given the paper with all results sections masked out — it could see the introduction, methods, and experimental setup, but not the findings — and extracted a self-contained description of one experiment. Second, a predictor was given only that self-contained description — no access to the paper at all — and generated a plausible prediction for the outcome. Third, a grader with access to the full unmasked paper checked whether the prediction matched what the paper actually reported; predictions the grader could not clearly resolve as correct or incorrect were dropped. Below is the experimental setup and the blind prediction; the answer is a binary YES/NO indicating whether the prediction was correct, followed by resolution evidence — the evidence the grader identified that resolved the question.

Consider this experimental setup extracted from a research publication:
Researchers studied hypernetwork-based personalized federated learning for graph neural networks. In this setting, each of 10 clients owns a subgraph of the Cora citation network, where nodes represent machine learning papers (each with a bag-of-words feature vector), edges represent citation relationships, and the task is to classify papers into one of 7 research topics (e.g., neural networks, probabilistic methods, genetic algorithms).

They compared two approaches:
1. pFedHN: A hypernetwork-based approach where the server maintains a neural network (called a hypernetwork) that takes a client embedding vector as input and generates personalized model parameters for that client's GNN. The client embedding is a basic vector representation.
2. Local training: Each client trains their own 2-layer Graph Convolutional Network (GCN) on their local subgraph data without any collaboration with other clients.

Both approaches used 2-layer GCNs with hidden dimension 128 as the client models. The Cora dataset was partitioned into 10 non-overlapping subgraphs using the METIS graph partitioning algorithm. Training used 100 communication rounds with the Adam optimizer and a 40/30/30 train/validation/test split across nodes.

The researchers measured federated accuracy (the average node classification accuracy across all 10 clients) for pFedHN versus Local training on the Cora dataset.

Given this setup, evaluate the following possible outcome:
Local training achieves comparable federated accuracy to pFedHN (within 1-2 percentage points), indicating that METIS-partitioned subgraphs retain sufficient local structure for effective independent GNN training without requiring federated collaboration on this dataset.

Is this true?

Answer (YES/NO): NO